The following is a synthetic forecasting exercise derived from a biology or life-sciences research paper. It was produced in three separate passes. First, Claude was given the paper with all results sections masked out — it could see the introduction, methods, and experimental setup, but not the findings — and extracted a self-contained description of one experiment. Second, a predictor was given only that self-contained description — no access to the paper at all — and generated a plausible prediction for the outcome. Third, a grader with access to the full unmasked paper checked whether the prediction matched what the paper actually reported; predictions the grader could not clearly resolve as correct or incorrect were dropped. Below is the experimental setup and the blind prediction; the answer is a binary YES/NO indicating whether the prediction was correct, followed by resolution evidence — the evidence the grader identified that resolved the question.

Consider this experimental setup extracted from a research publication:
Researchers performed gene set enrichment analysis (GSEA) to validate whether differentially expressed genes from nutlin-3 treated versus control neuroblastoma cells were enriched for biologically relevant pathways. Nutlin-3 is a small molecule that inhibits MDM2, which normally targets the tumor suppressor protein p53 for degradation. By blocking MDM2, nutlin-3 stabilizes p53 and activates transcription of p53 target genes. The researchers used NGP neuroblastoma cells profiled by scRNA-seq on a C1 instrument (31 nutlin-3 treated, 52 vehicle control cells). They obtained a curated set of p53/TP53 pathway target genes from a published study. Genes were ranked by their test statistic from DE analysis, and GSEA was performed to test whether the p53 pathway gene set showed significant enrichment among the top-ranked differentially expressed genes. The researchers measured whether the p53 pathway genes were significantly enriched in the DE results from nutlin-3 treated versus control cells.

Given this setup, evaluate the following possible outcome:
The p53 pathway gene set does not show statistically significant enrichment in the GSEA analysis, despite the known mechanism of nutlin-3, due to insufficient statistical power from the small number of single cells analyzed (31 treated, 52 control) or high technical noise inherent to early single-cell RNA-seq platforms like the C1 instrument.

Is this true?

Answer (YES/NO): NO